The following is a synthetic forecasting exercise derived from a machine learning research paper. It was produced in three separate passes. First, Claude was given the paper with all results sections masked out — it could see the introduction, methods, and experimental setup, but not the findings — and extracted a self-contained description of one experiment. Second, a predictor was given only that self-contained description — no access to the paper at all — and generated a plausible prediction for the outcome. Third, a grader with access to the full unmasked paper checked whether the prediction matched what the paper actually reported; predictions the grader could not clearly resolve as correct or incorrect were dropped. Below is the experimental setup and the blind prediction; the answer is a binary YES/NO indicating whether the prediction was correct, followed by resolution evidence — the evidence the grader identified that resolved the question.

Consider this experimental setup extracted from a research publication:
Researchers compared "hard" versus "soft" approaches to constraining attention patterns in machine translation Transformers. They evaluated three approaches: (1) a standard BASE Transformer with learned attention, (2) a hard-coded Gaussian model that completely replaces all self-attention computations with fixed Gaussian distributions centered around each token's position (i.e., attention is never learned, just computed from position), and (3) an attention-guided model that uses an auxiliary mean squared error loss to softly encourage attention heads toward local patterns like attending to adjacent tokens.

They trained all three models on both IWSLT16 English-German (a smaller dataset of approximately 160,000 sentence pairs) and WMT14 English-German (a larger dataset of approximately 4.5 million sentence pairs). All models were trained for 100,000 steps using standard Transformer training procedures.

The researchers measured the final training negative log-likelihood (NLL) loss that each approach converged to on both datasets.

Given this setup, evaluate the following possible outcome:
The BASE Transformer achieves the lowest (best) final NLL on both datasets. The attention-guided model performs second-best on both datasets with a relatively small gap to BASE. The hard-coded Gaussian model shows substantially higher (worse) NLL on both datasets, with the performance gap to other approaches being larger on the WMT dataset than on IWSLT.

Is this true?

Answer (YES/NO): NO